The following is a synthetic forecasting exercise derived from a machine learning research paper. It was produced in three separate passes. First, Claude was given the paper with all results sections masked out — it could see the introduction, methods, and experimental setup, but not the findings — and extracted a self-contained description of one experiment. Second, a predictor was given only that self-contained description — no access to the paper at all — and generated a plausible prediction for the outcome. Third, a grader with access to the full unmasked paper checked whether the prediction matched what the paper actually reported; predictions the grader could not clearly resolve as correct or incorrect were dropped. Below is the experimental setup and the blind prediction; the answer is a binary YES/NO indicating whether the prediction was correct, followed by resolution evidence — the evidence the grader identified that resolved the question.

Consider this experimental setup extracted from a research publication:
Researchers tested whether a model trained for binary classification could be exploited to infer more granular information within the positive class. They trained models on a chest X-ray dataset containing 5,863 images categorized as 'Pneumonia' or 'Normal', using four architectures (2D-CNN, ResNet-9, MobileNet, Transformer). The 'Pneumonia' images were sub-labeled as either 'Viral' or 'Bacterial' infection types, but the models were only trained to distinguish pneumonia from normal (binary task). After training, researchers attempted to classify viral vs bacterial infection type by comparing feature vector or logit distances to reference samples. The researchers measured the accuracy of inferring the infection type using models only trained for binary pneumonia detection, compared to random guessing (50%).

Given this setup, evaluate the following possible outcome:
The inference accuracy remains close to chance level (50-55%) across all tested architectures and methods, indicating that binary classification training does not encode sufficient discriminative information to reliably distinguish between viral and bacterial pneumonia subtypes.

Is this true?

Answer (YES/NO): NO